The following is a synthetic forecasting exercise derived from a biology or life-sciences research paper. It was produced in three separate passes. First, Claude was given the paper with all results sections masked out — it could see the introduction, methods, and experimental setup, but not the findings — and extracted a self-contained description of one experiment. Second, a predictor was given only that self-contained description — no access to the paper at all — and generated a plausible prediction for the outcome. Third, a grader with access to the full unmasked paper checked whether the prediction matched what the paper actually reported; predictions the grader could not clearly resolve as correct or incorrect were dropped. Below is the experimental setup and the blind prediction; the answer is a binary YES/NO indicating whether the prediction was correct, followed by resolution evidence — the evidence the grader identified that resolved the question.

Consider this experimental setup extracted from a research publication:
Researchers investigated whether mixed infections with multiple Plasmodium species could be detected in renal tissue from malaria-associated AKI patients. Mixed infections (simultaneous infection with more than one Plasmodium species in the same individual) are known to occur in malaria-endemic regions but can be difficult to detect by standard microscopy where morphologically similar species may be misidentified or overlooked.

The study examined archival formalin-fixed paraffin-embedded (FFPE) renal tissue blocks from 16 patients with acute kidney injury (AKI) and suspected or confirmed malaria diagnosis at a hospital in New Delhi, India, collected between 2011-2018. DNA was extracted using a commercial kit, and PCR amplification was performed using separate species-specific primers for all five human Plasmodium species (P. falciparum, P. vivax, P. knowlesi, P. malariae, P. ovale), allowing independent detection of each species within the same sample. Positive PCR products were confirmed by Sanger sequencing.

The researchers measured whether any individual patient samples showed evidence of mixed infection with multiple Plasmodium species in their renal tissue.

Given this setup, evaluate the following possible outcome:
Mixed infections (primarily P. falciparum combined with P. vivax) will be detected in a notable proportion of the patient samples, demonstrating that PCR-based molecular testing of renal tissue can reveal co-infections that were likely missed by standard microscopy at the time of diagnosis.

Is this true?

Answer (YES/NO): NO